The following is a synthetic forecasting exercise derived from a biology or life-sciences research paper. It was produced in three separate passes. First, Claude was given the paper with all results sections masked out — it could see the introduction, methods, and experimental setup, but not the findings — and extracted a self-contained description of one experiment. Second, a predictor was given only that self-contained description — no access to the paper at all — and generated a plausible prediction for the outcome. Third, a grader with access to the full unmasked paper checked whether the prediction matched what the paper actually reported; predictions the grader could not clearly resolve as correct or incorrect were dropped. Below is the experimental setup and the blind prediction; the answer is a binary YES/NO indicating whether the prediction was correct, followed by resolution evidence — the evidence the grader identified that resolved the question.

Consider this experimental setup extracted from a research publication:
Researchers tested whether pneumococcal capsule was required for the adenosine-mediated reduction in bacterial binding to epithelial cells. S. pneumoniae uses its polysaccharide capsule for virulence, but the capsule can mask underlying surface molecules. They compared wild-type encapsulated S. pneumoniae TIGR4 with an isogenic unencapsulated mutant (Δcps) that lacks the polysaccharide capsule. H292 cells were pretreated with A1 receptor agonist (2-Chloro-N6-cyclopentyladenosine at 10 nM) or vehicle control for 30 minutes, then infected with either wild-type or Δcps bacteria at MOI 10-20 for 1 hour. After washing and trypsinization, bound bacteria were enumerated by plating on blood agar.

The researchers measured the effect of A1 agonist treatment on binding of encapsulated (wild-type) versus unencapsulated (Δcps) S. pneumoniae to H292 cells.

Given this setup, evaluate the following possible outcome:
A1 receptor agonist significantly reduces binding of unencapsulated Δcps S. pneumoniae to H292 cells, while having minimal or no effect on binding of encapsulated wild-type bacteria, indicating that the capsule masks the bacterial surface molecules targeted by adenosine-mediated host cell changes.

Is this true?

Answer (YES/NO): NO